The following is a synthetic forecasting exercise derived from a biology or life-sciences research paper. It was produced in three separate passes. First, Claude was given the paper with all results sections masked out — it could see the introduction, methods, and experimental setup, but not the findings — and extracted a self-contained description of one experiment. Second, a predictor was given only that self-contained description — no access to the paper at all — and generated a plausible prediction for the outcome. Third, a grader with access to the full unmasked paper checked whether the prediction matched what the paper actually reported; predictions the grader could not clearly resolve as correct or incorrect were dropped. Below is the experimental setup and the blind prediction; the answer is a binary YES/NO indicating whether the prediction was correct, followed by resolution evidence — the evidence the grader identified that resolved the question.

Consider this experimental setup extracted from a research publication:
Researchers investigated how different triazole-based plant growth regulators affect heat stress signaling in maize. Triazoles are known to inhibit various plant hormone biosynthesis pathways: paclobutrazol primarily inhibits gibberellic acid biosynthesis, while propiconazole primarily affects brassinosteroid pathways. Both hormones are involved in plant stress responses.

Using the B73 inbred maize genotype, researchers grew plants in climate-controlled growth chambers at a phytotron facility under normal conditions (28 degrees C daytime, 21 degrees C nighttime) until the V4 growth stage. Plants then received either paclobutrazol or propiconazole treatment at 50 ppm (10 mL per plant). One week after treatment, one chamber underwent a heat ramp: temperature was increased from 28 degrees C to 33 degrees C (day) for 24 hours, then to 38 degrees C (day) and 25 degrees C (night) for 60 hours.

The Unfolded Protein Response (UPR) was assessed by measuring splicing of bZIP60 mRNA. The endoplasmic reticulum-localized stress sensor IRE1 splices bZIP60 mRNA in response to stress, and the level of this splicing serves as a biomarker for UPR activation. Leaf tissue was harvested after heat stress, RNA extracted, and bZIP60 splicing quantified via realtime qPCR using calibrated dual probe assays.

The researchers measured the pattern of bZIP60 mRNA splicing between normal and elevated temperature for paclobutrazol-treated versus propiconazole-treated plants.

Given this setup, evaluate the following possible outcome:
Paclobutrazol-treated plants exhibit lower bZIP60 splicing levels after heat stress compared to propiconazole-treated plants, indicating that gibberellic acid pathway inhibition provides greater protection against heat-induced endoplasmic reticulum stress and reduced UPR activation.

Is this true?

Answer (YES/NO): NO